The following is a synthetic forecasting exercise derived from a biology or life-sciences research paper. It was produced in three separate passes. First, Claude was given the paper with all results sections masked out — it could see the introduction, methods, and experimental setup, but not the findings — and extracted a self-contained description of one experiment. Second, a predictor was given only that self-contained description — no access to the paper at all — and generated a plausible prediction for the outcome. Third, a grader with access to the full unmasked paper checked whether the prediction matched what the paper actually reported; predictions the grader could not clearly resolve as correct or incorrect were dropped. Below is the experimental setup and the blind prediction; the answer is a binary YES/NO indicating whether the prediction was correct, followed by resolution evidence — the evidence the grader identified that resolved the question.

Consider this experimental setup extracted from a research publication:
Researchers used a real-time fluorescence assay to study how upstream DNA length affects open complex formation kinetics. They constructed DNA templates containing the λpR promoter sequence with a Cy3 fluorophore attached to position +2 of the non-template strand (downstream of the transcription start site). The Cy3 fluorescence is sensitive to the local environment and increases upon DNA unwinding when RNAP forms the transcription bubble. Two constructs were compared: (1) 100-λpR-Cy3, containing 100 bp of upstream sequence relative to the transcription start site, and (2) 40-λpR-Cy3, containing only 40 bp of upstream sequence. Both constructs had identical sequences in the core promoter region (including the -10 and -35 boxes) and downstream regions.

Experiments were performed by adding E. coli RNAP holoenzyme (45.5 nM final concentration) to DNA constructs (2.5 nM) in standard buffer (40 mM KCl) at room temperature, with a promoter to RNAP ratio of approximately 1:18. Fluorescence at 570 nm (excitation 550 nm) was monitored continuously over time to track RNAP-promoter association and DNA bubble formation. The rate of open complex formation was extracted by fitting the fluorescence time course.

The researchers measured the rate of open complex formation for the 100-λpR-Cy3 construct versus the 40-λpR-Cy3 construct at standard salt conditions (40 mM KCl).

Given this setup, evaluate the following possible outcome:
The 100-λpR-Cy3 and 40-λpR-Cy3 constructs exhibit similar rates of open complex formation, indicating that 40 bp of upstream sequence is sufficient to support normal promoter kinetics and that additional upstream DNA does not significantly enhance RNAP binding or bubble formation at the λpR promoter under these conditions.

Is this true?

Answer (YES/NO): NO